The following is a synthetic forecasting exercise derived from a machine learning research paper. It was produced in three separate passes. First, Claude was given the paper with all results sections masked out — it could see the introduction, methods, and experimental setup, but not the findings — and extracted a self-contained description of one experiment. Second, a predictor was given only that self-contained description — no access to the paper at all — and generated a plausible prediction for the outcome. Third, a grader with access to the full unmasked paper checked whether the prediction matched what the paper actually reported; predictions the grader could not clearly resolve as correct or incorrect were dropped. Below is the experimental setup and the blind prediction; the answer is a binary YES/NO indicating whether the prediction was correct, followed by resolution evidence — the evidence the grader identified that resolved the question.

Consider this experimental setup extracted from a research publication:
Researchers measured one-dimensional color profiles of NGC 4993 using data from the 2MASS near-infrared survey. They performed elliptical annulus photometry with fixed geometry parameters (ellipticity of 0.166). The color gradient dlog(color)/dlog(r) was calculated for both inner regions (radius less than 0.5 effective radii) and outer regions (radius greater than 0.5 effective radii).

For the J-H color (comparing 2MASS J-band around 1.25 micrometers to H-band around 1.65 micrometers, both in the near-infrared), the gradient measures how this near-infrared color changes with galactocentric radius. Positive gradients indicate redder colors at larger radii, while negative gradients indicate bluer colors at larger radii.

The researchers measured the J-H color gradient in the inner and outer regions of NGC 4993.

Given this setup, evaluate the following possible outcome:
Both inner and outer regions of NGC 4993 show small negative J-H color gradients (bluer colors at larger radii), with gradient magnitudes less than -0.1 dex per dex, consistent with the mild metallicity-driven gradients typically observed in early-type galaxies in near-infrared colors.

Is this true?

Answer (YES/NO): NO